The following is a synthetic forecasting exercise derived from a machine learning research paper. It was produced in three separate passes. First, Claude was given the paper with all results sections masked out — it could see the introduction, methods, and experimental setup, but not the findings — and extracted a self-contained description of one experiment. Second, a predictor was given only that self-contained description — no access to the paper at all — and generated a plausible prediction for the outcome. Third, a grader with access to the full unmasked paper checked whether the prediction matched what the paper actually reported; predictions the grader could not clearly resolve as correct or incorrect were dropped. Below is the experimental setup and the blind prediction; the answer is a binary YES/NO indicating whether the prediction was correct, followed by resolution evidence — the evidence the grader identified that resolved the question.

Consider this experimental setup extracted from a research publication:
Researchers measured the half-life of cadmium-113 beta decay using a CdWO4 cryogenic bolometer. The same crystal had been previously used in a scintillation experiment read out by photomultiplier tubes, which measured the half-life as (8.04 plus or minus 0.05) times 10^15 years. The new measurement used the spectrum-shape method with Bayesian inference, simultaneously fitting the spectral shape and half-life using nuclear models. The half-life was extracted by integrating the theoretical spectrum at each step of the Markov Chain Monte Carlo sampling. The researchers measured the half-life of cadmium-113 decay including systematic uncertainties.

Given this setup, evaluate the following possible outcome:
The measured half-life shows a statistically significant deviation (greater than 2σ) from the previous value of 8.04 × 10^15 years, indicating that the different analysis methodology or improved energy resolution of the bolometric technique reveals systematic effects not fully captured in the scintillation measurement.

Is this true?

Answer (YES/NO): NO